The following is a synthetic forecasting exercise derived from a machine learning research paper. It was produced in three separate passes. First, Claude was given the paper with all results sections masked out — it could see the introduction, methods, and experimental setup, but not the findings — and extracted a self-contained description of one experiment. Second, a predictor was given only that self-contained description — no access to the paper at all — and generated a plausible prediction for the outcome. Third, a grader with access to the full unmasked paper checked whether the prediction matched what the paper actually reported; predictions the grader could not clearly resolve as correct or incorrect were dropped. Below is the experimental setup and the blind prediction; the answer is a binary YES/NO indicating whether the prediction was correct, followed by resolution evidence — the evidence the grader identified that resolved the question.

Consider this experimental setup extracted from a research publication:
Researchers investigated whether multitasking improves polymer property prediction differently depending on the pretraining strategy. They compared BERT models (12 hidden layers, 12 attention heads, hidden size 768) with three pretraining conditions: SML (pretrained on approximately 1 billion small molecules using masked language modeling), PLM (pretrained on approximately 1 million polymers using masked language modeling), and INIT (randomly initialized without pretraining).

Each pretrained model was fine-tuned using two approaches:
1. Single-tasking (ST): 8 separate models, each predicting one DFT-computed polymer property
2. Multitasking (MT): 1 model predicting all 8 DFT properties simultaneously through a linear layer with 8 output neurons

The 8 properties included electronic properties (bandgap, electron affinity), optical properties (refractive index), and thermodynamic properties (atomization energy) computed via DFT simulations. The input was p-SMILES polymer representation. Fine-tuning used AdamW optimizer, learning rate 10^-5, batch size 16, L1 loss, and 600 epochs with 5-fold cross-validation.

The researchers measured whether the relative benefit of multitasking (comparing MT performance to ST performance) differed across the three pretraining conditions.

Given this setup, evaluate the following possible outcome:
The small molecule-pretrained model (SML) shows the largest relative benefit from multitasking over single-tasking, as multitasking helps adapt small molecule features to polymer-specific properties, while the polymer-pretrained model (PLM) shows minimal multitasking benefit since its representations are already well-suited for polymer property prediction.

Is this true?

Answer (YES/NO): NO